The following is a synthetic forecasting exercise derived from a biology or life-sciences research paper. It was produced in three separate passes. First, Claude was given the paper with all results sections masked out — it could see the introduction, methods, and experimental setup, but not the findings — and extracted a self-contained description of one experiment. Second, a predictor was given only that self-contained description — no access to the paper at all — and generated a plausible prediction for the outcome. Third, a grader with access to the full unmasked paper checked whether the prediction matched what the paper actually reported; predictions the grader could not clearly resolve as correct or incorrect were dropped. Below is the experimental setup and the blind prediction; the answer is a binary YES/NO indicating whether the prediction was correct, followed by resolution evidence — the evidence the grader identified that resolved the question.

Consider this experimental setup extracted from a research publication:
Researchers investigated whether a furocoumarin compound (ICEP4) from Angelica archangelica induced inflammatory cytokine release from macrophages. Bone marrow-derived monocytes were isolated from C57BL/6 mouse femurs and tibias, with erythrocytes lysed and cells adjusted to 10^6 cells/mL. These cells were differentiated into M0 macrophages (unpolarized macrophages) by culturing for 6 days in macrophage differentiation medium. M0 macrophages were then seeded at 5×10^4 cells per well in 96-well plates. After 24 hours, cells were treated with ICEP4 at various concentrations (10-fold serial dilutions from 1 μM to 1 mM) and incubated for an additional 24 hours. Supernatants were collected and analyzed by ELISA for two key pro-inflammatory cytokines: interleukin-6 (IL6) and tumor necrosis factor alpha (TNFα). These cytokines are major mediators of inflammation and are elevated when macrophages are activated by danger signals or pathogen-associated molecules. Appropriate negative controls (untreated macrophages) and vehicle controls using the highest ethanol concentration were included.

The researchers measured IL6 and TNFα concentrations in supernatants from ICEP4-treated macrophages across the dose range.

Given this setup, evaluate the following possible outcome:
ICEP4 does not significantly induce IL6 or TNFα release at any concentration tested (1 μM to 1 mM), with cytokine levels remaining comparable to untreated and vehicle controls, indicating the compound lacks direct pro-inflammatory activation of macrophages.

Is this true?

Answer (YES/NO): YES